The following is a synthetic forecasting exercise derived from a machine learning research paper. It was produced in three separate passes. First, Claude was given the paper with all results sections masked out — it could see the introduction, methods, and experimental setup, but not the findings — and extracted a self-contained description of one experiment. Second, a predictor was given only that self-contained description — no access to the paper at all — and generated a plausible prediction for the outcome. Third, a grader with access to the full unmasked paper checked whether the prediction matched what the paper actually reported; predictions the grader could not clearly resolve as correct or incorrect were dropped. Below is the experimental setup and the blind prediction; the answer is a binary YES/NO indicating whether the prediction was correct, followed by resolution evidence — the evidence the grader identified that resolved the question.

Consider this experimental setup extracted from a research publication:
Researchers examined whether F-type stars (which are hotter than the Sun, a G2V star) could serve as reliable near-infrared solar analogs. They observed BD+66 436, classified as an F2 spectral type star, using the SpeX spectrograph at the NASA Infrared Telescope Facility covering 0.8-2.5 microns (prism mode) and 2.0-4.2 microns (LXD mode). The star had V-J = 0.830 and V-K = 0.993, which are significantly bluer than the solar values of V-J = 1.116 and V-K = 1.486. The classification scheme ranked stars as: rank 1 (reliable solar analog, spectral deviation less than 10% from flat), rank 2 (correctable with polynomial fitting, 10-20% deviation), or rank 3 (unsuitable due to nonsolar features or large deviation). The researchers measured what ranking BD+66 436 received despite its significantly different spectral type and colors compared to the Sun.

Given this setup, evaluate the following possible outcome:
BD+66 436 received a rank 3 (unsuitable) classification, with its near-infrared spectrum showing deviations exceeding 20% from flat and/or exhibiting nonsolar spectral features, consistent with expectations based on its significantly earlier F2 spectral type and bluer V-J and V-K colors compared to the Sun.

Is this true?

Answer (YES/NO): NO